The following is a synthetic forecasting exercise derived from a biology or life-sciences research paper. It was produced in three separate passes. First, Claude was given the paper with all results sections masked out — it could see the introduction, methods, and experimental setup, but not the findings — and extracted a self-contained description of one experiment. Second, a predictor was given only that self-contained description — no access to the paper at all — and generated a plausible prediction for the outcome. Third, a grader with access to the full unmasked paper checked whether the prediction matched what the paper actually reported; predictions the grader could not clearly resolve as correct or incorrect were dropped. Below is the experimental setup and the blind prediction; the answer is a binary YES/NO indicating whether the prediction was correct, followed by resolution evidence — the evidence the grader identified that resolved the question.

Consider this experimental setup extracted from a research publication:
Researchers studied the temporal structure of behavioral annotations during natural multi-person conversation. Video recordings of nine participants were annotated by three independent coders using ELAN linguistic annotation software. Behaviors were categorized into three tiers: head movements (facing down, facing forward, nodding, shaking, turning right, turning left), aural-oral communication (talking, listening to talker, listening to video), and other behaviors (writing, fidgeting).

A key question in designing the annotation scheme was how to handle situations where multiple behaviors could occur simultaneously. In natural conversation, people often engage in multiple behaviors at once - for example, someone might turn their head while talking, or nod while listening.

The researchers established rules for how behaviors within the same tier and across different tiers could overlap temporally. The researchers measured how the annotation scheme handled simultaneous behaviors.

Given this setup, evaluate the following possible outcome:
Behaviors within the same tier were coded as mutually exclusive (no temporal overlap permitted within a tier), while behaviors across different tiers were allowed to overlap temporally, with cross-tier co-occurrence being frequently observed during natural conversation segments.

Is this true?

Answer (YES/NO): YES